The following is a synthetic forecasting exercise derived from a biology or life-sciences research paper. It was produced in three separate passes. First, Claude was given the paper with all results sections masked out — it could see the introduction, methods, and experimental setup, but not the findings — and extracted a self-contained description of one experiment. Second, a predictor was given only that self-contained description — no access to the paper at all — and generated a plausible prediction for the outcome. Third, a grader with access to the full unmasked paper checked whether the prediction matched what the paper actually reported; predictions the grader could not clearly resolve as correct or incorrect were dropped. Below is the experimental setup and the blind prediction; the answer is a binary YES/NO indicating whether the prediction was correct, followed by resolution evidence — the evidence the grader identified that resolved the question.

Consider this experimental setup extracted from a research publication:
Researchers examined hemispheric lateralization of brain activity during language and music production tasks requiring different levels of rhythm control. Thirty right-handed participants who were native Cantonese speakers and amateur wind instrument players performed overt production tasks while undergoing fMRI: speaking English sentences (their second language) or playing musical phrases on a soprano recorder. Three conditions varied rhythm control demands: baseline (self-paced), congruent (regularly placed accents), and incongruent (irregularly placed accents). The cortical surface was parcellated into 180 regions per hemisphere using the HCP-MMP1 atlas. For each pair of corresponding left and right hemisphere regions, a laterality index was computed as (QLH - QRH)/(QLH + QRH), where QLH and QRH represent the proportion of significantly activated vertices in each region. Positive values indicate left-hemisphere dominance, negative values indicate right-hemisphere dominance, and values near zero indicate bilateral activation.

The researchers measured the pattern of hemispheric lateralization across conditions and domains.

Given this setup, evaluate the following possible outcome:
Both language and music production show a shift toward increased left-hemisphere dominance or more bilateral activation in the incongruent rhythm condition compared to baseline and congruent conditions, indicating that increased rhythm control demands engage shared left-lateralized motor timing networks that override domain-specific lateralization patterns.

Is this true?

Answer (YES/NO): NO